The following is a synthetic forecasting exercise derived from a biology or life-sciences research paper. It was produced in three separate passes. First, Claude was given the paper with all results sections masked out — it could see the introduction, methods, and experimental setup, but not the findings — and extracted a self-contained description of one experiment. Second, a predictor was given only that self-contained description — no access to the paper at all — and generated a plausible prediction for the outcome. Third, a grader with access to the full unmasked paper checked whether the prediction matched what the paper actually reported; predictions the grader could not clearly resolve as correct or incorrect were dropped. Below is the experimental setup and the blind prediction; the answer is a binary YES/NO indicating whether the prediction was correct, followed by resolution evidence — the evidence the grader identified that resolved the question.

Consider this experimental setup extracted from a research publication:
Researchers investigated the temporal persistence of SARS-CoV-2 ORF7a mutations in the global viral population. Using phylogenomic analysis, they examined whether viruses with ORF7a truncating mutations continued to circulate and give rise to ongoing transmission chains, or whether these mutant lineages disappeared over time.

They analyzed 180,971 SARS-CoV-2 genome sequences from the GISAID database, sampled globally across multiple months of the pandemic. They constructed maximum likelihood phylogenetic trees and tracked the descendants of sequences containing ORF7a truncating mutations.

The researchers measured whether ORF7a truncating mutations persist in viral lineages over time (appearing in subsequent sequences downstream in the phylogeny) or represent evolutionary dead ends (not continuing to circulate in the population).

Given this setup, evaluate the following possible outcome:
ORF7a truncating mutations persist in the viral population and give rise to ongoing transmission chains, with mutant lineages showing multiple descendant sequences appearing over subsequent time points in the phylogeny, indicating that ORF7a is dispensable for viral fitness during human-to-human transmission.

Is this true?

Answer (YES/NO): NO